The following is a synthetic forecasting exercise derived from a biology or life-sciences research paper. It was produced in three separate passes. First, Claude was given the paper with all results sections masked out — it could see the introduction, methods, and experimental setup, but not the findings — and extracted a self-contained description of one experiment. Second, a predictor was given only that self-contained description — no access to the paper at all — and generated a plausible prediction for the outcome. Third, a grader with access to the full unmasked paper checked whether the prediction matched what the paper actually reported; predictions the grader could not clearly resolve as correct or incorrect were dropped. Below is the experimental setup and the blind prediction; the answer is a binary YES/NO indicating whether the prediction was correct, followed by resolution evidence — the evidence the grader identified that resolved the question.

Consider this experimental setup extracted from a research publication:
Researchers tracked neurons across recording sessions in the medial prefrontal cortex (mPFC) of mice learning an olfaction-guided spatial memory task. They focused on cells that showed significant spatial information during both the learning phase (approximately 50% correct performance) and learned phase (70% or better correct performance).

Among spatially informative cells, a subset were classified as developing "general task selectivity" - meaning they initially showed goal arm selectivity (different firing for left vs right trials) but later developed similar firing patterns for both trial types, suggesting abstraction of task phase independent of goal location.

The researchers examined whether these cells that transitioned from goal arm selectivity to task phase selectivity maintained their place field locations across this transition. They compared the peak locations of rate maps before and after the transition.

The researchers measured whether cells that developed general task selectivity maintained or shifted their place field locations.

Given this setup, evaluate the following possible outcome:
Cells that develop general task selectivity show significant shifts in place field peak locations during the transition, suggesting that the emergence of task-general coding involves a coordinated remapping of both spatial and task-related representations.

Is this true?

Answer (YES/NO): NO